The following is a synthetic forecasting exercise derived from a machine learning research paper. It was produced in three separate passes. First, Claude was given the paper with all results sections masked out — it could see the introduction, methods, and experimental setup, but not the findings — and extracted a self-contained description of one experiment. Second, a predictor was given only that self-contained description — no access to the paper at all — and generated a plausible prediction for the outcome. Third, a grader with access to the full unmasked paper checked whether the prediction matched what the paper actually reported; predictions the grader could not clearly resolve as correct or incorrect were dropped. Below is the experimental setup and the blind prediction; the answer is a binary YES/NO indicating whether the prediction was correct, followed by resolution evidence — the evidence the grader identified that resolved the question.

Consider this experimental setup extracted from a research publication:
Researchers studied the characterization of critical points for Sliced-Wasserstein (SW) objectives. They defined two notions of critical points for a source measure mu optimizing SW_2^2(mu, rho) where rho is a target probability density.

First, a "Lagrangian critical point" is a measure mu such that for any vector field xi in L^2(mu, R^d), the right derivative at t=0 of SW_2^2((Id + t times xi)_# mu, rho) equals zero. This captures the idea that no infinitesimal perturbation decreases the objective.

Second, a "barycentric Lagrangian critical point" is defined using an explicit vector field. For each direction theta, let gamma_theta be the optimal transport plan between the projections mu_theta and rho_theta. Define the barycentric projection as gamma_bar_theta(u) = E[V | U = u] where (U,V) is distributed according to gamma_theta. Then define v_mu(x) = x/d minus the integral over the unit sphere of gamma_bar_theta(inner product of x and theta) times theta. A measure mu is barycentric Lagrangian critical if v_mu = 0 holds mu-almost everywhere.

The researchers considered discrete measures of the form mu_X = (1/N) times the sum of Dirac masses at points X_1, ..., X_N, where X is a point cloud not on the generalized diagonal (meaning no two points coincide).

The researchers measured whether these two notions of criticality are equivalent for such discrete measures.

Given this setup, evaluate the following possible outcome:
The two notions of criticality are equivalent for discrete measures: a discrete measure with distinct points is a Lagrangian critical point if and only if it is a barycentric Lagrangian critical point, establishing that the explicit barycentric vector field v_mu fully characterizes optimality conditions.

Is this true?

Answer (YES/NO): YES